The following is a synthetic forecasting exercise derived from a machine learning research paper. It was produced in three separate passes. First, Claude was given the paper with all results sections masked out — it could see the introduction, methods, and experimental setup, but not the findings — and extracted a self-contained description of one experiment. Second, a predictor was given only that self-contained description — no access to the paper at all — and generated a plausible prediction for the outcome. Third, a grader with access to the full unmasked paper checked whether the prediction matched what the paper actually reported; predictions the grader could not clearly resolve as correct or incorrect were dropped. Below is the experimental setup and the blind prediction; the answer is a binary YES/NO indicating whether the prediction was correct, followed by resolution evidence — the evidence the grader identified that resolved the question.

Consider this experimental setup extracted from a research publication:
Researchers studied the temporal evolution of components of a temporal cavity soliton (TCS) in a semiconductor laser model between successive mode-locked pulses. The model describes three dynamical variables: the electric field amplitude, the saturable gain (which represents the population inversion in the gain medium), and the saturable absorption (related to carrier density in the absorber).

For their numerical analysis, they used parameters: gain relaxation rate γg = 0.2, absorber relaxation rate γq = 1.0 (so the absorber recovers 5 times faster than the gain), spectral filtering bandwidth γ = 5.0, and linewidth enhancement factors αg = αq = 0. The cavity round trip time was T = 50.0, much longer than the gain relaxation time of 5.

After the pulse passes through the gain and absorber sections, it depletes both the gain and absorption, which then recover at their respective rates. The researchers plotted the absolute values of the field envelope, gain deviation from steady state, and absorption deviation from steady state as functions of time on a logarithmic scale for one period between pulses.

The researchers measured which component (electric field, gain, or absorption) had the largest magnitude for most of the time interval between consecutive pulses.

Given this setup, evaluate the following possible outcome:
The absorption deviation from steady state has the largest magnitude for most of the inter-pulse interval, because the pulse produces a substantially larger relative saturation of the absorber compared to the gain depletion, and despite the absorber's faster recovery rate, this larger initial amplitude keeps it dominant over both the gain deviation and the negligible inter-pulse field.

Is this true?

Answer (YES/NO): NO